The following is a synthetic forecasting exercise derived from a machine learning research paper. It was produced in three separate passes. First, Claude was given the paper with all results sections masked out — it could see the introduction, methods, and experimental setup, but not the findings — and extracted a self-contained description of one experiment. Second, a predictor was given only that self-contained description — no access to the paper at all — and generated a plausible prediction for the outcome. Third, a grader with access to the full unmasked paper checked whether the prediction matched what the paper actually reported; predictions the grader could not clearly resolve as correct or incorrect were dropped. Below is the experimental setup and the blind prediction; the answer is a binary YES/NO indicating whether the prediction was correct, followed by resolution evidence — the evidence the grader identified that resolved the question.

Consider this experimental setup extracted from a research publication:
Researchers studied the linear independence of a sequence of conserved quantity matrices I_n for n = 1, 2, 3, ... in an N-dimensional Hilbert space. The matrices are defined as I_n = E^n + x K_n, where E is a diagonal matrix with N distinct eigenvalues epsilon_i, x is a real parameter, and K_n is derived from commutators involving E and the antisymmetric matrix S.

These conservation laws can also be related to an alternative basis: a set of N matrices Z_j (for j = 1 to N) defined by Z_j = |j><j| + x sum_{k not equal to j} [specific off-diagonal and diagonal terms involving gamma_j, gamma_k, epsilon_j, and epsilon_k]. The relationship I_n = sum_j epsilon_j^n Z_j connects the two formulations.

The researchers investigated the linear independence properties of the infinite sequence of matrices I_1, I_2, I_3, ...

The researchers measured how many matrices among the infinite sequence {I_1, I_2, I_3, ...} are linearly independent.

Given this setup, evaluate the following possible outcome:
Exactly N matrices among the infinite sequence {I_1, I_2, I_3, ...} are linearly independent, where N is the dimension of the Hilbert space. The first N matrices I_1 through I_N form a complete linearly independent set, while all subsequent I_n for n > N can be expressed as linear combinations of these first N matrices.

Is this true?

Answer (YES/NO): NO